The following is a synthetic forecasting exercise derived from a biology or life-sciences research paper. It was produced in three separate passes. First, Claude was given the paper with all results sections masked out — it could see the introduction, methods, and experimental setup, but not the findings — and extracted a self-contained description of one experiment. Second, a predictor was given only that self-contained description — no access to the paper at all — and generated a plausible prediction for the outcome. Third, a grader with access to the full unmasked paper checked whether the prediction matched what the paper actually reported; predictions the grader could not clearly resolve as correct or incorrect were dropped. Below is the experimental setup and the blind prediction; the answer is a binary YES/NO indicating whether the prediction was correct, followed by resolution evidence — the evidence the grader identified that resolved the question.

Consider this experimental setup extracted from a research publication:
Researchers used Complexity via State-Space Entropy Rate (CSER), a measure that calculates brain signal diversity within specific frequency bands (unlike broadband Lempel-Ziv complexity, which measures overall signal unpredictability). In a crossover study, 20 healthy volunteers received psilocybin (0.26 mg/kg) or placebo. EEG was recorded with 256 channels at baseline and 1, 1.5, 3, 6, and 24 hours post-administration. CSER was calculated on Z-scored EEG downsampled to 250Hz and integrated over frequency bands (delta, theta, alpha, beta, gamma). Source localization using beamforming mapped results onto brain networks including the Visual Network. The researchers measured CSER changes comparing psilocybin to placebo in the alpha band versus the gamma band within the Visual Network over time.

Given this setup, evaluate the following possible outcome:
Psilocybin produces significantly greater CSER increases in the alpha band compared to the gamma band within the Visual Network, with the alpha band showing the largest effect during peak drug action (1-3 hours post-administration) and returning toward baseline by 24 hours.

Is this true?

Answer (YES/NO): NO